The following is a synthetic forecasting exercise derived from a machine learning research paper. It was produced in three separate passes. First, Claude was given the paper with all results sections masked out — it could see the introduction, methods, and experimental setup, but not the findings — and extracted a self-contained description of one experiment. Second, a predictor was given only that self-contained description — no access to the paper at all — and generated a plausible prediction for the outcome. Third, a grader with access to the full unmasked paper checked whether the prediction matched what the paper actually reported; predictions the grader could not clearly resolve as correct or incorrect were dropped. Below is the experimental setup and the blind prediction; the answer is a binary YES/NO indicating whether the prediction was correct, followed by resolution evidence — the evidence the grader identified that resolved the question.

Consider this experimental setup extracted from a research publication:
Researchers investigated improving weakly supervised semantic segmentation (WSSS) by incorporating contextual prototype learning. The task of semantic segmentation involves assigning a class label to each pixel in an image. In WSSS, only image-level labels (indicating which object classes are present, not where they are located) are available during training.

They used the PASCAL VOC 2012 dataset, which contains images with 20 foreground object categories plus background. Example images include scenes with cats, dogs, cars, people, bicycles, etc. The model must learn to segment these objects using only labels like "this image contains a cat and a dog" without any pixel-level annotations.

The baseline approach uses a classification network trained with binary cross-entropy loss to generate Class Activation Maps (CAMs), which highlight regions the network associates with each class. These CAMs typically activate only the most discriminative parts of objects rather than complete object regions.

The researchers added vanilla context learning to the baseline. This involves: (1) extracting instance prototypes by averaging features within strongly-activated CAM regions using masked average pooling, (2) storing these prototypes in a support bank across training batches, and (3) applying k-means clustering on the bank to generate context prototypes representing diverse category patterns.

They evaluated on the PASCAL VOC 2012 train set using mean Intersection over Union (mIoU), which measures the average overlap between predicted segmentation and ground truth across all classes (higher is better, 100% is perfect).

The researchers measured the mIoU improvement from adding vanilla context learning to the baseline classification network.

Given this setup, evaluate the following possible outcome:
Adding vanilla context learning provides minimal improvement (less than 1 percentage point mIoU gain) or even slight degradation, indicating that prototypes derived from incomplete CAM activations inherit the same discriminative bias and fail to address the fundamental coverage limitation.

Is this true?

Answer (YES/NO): NO